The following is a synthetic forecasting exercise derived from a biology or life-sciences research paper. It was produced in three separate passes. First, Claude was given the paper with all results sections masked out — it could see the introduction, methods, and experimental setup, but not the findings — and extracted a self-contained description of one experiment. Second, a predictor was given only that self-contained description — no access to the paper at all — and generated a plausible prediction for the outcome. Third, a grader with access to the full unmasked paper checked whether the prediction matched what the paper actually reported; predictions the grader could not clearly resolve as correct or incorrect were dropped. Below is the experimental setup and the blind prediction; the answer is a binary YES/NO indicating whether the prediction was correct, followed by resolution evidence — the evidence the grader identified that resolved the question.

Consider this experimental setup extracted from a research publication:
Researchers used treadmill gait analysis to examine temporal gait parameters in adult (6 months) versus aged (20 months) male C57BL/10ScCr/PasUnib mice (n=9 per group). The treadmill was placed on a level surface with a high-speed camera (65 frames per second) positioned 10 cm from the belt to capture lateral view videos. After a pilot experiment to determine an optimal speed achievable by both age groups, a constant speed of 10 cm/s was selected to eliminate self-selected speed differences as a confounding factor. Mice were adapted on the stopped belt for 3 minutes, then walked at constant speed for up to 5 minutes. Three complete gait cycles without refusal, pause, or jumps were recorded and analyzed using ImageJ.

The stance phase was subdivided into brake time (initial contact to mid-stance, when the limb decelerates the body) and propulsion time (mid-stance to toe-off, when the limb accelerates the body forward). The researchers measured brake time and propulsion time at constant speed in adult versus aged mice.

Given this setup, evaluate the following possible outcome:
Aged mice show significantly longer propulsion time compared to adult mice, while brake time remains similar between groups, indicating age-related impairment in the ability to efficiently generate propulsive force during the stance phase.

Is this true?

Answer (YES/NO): YES